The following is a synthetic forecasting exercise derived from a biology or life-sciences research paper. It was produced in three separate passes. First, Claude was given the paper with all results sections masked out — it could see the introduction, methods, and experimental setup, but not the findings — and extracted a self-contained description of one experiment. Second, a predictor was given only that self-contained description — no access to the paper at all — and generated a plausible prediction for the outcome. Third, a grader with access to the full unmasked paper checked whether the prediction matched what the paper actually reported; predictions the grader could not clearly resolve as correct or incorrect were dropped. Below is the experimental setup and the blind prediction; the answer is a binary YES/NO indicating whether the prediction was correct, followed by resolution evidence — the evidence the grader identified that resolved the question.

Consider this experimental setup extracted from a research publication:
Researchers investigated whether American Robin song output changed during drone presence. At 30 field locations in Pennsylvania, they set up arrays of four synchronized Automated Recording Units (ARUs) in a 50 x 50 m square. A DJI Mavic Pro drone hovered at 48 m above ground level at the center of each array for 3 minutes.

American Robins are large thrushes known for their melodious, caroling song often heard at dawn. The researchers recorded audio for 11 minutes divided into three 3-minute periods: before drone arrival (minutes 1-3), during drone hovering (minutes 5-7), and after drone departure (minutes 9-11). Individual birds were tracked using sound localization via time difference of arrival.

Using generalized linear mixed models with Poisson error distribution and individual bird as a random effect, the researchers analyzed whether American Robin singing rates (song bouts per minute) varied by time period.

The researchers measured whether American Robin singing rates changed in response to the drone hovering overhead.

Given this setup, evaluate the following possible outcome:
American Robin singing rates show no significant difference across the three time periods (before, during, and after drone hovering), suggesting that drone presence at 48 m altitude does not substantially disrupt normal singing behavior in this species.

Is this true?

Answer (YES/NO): YES